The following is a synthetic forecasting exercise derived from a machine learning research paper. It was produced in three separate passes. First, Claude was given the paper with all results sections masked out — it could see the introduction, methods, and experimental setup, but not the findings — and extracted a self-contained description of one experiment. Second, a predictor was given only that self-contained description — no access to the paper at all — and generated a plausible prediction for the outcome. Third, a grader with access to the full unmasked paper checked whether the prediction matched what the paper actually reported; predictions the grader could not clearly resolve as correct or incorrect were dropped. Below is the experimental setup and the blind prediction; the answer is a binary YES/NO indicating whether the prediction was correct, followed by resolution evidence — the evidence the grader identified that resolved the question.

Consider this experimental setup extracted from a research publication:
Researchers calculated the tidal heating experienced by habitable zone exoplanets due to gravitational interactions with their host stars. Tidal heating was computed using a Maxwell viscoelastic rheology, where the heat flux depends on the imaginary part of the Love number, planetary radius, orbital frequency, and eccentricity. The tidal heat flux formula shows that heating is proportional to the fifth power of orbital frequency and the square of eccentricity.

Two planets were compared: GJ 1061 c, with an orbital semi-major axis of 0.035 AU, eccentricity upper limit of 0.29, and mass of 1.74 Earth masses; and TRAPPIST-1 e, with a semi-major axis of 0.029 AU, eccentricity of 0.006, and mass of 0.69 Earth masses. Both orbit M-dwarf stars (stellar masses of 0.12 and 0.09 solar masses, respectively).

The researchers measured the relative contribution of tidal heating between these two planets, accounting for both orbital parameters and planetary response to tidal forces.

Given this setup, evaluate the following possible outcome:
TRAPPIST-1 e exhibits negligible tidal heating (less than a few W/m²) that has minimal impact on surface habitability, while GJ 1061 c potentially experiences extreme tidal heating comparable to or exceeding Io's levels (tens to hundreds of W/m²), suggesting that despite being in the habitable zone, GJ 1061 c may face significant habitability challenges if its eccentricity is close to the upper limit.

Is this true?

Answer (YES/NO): NO